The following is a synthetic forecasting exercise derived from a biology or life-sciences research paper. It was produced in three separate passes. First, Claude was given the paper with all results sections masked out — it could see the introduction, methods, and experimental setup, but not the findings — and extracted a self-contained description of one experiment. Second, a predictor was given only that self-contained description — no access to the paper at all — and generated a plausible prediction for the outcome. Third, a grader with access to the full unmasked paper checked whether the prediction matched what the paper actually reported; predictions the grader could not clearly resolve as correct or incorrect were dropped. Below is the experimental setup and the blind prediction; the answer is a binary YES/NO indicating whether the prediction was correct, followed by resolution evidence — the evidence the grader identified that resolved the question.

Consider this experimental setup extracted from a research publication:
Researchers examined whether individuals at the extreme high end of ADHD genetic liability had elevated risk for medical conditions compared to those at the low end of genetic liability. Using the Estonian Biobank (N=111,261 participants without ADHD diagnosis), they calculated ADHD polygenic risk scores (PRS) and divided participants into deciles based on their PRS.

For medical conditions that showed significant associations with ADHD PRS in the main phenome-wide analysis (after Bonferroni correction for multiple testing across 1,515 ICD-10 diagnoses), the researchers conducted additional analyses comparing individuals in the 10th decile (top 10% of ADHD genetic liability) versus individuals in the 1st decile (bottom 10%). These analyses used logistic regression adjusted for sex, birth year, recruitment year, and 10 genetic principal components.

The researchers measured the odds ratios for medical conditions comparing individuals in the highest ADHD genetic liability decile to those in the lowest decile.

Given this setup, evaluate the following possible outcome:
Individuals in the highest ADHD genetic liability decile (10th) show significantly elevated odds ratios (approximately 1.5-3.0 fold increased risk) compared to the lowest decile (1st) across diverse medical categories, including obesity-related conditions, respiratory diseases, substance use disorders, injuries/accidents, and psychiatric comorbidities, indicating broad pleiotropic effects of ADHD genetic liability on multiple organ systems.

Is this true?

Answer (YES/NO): NO